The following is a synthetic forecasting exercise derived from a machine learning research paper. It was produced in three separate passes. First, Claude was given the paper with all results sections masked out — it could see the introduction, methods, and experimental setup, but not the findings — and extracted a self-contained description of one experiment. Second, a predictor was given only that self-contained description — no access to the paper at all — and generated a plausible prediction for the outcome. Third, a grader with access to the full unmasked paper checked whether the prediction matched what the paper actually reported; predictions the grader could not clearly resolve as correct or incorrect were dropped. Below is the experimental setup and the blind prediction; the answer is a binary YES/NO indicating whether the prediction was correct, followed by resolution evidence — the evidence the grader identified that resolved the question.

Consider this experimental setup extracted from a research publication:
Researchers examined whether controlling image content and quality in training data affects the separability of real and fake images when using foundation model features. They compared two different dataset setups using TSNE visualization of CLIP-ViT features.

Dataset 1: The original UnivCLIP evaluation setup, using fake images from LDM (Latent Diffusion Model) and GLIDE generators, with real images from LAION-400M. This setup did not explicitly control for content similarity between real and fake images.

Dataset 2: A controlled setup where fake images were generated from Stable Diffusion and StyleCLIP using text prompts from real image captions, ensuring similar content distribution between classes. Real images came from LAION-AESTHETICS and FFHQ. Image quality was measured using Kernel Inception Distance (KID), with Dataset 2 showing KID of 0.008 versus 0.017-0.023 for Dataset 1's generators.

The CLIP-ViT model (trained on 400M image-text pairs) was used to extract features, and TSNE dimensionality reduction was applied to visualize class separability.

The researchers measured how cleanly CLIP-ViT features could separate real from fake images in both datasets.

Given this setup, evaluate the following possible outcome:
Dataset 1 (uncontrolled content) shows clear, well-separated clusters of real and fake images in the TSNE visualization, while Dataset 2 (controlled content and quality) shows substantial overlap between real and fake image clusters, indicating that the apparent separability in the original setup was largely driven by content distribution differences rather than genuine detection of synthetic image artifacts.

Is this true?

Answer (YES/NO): YES